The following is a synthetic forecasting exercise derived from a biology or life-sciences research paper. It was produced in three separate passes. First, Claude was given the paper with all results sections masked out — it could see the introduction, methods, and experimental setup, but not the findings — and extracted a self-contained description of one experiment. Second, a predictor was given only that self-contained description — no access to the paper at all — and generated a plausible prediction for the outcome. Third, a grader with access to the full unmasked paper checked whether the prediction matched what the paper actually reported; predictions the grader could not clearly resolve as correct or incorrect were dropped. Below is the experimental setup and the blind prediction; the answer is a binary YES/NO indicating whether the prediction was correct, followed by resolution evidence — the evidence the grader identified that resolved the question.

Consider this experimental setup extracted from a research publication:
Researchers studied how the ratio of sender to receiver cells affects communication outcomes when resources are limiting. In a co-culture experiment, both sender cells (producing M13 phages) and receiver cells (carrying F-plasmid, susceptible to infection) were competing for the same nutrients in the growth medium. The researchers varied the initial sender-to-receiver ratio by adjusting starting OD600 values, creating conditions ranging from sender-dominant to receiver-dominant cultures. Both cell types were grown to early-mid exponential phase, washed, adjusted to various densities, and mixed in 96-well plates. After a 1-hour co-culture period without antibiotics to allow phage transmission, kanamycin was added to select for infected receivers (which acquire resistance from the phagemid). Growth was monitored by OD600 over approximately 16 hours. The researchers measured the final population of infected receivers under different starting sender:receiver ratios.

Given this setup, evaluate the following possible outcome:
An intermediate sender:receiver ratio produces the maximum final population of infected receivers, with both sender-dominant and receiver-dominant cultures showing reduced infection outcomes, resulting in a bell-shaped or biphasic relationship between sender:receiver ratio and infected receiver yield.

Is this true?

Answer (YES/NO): NO